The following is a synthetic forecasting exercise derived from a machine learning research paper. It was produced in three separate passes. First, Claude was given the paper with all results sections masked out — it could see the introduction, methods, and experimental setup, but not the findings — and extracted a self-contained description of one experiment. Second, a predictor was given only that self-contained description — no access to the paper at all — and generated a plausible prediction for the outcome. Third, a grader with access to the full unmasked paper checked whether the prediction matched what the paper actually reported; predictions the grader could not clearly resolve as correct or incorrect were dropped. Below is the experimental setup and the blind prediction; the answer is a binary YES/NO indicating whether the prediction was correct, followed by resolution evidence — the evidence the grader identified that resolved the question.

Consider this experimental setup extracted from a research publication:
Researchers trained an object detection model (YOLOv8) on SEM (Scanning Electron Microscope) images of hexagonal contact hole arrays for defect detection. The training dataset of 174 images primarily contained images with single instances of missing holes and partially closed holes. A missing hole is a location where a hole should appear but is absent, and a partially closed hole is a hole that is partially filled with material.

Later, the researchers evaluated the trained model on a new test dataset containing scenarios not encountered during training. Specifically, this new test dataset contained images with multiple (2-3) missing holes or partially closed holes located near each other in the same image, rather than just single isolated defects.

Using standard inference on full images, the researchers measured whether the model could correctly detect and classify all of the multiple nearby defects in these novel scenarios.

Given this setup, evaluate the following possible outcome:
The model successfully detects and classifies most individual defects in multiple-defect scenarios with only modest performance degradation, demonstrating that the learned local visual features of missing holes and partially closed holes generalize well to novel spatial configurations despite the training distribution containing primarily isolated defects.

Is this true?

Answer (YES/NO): NO